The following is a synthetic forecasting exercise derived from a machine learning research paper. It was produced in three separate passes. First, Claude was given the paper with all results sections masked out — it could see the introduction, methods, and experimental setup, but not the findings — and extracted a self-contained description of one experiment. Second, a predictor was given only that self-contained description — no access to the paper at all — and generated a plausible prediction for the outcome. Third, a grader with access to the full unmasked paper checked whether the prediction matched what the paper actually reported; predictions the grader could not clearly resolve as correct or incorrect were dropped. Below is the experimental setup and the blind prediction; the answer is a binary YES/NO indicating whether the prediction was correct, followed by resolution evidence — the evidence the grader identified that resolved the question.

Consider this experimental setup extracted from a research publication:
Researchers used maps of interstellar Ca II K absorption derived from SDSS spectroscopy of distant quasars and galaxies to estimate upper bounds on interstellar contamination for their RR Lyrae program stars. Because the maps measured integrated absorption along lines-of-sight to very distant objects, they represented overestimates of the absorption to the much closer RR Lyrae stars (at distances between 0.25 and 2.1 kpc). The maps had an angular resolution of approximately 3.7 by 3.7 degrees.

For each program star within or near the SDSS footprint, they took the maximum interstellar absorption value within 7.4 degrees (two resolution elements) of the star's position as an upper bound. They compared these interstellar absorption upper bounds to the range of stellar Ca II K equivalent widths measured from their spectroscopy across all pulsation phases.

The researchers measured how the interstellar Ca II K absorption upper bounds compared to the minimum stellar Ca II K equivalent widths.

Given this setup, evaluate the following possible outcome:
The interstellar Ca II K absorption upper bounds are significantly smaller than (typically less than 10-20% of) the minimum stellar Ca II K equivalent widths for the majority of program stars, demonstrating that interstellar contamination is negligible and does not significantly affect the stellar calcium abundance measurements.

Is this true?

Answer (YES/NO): YES